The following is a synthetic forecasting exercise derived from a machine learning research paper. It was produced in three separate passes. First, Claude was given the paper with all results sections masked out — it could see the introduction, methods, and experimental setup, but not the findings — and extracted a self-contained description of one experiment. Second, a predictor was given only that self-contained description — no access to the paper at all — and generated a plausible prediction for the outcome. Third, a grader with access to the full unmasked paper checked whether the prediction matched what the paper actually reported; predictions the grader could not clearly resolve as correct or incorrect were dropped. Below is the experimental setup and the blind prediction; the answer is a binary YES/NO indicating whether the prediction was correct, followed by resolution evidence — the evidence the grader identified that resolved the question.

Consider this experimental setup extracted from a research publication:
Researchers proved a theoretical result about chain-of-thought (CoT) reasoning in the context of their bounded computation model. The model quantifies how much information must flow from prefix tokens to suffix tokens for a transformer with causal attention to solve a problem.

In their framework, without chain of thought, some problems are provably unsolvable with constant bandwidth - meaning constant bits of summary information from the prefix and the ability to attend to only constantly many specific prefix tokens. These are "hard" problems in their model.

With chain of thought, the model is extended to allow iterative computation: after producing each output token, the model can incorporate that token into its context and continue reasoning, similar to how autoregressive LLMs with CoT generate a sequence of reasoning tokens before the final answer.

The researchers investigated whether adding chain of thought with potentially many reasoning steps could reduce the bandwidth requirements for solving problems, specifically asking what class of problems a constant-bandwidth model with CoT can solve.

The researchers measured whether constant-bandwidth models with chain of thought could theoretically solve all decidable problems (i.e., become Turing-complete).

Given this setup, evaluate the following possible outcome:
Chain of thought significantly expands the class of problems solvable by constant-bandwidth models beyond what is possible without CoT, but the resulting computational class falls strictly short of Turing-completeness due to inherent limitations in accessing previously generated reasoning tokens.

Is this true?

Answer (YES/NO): NO